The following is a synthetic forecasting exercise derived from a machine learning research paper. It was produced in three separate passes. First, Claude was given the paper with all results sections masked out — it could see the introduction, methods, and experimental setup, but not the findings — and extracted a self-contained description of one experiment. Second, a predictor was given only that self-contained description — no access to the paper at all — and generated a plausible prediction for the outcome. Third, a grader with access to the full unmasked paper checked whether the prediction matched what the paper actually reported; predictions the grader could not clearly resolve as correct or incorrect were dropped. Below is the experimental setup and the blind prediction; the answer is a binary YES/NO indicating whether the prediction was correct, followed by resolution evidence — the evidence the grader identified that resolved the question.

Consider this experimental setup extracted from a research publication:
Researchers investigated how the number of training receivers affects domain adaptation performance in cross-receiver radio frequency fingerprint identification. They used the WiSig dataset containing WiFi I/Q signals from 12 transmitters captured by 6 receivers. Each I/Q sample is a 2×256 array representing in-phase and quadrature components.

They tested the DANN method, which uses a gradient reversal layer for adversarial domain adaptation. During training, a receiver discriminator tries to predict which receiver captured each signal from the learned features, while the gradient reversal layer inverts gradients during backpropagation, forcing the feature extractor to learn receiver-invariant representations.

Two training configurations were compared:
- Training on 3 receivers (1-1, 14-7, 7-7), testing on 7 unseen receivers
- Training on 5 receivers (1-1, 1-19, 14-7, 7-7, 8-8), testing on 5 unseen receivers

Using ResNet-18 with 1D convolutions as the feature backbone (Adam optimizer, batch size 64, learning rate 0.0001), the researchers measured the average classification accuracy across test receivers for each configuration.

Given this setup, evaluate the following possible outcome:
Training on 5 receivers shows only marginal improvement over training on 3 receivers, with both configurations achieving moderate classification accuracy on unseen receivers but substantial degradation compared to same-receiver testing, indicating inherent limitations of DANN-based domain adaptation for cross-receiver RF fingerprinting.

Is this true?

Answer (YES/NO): NO